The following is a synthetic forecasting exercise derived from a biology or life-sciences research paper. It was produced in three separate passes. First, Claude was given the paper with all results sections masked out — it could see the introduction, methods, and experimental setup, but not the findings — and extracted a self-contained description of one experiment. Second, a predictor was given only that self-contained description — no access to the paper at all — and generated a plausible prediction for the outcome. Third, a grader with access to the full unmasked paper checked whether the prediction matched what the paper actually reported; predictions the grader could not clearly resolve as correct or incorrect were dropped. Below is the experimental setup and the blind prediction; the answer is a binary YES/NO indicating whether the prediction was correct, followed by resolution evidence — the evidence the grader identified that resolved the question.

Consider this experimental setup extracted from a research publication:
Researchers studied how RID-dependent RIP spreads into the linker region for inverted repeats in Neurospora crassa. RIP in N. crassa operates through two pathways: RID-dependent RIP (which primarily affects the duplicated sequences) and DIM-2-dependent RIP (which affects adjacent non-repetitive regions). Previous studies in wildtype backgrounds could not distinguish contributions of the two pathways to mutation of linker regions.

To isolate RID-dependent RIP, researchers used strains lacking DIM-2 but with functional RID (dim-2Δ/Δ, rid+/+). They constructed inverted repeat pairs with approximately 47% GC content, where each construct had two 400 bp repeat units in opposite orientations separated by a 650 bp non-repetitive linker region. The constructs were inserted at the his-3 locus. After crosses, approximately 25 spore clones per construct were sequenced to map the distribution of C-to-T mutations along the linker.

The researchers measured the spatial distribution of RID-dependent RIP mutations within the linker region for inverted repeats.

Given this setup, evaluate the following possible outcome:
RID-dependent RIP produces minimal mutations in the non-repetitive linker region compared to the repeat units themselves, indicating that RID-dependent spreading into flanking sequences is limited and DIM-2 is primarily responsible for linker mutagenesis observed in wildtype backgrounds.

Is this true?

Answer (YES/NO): YES